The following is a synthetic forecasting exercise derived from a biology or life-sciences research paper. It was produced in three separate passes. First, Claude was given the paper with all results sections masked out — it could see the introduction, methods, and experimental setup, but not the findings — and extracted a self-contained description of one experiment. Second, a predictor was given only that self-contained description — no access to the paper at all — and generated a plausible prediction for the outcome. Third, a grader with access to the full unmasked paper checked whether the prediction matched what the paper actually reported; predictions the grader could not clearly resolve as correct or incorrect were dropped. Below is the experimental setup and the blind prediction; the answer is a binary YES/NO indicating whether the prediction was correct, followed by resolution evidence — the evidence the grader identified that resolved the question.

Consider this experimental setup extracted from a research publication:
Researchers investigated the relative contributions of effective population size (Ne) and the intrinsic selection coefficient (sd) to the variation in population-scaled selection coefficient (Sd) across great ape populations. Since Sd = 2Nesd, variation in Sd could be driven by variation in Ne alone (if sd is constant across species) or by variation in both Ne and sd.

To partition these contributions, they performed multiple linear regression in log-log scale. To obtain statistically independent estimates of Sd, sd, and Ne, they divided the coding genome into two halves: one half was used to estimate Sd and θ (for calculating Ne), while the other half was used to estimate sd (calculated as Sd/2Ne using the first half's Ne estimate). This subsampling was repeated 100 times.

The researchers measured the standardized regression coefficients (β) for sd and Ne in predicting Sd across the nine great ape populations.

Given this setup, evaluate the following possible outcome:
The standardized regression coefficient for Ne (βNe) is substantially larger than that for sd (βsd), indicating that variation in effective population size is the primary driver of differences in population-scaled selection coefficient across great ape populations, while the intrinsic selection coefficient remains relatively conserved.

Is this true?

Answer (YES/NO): NO